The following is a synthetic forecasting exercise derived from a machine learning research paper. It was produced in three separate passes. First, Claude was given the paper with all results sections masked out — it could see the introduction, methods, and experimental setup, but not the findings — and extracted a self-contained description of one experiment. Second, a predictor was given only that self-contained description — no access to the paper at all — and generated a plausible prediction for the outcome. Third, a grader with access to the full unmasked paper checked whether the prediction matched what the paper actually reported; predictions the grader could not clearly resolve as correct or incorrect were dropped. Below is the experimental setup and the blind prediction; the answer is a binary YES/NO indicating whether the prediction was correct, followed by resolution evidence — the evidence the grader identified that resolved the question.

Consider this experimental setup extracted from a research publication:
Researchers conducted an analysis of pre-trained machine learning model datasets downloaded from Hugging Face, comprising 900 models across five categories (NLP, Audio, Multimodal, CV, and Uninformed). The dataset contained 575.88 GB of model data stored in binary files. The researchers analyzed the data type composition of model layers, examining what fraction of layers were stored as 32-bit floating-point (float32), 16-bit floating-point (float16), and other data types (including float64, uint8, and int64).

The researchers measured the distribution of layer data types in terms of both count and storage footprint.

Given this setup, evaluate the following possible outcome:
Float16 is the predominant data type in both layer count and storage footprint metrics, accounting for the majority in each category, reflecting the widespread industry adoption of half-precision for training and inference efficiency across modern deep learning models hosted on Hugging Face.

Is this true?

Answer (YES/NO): NO